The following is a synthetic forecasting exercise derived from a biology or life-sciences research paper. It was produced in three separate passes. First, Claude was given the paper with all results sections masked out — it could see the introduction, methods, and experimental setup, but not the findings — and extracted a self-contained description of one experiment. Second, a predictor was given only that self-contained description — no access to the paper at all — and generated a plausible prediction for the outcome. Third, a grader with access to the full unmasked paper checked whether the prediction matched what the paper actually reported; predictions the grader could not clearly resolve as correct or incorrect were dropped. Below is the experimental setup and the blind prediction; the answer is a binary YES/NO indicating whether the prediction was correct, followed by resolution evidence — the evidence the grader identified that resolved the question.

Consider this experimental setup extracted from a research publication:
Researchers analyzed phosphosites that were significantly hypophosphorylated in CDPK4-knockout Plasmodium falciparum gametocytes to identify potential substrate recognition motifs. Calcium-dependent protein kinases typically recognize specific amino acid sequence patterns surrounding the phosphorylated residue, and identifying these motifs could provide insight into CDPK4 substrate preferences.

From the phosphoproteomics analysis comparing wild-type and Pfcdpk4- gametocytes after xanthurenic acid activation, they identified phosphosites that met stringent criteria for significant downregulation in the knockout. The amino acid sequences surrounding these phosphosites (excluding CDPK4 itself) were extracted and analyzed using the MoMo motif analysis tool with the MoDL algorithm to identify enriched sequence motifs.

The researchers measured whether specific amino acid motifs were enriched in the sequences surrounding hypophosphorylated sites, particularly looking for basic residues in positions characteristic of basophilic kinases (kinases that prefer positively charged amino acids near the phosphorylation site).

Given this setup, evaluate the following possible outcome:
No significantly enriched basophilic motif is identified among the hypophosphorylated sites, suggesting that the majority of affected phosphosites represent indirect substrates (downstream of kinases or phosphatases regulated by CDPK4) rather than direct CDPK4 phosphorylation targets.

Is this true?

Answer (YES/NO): NO